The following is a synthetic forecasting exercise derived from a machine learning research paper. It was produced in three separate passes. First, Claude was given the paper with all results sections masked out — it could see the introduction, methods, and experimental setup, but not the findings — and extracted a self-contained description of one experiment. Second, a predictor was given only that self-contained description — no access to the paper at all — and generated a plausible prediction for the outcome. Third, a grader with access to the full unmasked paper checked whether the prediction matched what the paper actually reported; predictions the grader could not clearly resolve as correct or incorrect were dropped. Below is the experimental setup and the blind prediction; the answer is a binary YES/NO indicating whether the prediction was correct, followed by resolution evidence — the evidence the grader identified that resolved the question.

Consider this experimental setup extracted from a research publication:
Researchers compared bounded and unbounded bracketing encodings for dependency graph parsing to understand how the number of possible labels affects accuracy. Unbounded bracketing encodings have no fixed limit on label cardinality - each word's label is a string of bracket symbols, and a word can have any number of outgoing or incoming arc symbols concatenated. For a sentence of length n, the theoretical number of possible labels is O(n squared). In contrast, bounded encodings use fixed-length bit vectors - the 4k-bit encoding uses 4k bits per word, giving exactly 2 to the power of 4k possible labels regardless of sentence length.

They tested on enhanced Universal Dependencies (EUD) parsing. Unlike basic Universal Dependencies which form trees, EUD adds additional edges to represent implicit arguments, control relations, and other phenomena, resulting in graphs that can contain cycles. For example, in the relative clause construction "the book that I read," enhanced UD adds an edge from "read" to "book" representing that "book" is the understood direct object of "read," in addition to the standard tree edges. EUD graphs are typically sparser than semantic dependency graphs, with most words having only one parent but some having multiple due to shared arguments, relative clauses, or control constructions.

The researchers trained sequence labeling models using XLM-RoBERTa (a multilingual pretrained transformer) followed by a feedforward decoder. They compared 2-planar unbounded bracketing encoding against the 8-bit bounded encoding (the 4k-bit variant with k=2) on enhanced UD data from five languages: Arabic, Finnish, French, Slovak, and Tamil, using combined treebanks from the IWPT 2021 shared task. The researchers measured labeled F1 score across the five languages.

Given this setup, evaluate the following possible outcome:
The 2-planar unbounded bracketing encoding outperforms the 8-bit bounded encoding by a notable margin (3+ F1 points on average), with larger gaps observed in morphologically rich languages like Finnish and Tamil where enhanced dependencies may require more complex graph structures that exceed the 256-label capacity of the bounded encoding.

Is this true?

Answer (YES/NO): NO